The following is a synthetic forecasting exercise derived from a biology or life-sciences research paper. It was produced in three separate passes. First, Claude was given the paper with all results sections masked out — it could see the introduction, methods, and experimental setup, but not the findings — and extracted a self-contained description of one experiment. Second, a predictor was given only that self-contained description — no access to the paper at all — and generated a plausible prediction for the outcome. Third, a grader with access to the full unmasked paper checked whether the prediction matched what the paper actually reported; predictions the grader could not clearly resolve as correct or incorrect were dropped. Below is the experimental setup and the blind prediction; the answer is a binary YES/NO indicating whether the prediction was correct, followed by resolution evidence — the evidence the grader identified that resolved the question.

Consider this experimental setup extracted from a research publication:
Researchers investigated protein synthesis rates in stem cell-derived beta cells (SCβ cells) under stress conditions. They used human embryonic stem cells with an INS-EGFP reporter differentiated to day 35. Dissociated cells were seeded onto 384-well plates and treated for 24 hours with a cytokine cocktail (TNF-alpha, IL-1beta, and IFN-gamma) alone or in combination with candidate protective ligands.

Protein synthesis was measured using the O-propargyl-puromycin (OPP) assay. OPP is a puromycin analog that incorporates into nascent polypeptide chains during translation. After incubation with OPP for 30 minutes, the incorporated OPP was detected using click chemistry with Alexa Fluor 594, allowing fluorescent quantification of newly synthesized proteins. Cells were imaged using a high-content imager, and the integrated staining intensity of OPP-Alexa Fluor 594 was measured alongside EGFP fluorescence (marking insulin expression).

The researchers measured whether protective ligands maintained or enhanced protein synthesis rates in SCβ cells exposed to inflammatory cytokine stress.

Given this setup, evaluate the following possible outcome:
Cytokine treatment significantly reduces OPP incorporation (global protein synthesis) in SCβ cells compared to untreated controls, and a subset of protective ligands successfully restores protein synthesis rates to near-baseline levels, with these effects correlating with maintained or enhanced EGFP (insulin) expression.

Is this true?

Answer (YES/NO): NO